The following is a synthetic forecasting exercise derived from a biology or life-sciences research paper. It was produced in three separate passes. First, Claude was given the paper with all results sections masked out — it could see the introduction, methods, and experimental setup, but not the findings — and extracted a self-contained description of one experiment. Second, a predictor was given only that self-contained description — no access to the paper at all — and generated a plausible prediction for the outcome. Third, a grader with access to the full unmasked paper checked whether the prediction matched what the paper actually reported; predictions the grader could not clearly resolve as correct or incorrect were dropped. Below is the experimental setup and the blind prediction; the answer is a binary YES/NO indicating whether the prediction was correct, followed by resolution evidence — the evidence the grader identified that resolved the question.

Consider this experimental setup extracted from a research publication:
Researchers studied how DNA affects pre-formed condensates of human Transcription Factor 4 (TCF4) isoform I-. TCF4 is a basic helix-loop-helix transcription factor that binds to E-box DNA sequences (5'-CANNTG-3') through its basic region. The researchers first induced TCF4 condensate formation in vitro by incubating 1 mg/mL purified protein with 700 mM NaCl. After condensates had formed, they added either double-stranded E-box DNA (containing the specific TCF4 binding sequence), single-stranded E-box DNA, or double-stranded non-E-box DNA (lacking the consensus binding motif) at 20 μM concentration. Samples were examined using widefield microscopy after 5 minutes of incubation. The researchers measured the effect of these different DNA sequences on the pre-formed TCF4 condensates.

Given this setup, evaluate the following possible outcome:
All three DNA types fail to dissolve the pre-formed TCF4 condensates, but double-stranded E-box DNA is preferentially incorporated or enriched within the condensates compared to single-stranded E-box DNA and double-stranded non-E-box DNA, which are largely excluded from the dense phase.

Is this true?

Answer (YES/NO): NO